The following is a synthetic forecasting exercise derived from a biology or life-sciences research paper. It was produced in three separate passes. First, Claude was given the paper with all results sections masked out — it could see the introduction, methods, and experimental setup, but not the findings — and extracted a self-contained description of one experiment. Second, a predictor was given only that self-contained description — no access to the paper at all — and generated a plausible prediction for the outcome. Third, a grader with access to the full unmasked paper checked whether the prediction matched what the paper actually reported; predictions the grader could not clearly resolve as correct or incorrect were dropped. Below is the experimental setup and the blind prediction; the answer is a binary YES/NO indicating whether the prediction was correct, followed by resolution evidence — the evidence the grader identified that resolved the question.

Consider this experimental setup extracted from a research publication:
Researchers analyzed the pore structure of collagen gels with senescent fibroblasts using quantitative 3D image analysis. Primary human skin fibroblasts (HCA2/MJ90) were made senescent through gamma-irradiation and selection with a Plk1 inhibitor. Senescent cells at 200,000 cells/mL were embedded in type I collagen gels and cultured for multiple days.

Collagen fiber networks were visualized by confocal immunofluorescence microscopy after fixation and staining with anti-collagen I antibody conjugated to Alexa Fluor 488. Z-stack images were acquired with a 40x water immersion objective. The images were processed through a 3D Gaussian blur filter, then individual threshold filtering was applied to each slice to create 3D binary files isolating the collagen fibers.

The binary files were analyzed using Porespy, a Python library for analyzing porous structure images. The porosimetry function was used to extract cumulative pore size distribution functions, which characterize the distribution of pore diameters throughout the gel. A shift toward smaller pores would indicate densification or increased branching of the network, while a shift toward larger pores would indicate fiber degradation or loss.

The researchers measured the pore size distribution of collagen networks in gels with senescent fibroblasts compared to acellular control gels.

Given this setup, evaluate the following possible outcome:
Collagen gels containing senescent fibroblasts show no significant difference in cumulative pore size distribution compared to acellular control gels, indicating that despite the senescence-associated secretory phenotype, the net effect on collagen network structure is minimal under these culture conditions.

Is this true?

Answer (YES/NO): NO